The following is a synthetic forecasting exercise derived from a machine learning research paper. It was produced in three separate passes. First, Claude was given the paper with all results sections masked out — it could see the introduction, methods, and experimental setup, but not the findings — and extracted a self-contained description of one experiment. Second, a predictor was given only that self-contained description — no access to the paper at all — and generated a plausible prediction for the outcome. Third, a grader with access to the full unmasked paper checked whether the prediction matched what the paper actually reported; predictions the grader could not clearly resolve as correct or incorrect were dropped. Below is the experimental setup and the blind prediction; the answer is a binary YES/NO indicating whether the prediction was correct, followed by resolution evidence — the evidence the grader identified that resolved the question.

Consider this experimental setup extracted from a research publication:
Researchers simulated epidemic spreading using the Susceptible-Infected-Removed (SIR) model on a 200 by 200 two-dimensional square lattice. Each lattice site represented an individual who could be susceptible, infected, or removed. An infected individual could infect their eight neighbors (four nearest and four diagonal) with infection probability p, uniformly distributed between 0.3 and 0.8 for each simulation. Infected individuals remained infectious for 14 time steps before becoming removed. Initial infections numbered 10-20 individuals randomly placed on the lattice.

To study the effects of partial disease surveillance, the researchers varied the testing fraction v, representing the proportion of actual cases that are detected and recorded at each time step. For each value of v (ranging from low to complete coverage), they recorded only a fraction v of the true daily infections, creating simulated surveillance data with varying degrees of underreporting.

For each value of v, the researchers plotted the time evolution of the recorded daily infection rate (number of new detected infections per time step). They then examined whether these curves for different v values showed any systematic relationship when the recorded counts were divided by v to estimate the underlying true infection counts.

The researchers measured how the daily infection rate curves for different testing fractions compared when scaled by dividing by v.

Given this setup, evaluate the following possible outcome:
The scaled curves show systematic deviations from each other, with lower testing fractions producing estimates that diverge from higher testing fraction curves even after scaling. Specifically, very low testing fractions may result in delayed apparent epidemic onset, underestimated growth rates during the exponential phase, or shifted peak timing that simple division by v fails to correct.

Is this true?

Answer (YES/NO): NO